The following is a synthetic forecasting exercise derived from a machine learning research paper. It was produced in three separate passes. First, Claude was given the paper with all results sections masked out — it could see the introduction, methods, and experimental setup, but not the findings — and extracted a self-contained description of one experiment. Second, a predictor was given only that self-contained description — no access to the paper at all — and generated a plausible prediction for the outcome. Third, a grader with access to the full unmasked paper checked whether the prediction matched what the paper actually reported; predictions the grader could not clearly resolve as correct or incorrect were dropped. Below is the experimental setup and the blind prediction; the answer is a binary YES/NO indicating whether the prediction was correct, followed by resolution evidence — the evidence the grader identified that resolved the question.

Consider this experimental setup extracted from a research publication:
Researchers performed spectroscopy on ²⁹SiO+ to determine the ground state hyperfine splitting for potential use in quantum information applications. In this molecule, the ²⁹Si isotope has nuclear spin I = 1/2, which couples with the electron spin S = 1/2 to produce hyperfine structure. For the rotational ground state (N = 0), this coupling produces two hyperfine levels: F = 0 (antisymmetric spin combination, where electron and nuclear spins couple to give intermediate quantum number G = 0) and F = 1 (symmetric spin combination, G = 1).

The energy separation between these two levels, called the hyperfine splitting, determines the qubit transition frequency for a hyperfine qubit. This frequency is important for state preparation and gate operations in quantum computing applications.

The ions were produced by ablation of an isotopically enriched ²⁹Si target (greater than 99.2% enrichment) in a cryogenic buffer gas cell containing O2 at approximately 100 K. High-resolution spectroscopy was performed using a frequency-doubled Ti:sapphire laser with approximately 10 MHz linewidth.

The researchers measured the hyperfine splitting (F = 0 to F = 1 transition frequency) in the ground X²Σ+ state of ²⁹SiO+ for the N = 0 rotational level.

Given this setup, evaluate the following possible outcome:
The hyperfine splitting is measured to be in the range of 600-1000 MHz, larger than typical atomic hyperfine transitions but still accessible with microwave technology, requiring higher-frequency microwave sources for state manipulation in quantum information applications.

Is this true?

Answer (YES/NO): YES